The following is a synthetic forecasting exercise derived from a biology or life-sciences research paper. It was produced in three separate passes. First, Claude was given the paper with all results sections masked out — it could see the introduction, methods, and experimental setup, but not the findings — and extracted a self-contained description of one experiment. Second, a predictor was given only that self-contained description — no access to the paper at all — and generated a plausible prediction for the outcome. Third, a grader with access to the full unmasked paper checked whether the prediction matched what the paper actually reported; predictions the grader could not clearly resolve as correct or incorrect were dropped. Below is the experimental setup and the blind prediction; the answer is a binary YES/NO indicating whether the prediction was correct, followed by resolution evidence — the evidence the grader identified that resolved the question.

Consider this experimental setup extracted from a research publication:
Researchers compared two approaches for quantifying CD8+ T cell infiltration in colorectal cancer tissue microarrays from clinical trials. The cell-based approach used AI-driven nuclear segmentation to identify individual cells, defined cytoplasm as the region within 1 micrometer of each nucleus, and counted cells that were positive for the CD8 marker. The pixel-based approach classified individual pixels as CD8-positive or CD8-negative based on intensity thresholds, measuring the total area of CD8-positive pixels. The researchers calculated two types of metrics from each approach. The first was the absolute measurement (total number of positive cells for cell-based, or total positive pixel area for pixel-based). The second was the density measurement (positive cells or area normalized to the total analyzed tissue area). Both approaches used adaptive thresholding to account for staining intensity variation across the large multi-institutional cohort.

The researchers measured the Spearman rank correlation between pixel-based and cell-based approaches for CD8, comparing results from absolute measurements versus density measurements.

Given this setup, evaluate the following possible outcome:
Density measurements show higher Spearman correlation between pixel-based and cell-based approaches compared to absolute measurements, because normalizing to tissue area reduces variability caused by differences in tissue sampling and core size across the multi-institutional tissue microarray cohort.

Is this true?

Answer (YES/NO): NO